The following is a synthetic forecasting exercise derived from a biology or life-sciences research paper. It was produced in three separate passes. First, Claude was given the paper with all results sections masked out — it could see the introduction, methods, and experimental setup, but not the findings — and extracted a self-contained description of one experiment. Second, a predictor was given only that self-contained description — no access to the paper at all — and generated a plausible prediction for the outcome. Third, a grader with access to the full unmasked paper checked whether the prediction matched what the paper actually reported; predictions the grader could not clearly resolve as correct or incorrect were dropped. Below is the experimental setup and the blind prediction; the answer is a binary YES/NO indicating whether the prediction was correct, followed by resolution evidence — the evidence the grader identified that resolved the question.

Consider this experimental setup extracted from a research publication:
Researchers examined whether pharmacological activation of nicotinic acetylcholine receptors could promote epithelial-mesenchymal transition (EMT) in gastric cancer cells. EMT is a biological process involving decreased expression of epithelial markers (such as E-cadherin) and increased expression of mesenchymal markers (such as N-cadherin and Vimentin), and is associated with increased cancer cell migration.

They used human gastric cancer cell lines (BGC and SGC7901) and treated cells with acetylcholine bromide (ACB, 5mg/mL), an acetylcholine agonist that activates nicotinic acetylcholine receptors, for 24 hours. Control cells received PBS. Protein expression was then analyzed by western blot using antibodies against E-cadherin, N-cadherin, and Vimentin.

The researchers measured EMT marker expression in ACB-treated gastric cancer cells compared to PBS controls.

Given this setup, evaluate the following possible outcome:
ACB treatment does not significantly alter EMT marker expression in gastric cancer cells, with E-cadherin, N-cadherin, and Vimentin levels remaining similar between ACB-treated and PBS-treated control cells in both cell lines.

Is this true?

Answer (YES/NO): NO